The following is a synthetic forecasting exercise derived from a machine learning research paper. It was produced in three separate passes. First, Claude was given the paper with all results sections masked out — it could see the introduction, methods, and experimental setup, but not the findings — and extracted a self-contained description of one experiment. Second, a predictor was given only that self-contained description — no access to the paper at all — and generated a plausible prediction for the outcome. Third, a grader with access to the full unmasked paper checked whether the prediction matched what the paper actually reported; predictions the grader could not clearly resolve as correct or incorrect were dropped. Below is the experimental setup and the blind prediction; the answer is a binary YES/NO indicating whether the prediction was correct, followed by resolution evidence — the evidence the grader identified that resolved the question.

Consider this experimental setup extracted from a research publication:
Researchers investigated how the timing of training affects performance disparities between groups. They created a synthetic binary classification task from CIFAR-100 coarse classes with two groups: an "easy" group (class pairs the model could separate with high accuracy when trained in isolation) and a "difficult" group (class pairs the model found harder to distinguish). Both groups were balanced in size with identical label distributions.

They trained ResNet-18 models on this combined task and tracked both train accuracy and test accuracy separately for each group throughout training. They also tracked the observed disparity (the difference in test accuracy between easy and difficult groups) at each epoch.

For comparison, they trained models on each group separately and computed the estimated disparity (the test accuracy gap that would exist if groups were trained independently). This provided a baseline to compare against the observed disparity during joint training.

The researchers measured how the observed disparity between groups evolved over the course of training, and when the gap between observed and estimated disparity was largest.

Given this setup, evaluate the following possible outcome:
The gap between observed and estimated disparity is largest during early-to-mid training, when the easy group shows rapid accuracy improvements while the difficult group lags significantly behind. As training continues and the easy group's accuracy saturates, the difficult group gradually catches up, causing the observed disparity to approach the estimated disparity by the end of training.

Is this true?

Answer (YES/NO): NO